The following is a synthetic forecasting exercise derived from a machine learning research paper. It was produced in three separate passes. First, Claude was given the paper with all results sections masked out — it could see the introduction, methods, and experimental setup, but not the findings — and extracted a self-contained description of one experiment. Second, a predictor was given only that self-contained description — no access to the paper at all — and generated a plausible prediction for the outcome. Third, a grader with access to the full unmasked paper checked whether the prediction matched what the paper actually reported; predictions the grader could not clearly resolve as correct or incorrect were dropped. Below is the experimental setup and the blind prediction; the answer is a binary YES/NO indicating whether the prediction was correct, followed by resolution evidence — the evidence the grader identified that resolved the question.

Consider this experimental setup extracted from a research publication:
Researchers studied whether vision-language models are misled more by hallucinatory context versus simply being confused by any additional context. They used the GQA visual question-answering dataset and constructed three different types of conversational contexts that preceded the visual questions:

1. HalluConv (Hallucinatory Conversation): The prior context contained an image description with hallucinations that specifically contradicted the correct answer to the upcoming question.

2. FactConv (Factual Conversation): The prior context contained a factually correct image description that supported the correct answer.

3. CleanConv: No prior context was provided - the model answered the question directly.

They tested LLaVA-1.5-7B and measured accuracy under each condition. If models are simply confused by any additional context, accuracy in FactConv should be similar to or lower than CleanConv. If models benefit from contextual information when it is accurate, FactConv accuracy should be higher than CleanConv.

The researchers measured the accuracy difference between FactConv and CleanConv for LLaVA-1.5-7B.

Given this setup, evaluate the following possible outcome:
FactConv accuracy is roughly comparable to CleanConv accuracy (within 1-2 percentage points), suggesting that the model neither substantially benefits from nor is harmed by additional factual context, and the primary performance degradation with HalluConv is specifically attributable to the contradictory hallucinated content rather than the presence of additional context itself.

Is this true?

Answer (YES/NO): NO